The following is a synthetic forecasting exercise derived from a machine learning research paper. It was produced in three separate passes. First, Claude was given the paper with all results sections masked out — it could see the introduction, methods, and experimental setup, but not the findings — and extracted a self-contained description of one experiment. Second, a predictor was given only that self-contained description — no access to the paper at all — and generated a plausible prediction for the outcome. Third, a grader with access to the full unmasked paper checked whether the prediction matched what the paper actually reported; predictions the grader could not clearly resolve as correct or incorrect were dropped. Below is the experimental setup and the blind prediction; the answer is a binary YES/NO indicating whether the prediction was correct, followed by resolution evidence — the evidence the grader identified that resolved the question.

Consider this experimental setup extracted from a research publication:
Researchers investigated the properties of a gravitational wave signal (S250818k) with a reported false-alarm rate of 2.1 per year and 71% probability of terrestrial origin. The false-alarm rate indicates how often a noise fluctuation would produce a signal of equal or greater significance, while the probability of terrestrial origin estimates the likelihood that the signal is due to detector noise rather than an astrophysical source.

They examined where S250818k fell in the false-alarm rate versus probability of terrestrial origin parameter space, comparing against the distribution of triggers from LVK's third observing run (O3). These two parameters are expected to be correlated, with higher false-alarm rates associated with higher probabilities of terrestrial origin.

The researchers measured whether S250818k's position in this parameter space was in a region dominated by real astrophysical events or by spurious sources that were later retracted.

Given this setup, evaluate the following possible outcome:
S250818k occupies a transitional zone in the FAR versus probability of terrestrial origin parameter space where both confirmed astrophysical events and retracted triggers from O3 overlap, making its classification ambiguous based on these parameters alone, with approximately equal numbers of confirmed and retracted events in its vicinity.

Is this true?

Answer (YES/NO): NO